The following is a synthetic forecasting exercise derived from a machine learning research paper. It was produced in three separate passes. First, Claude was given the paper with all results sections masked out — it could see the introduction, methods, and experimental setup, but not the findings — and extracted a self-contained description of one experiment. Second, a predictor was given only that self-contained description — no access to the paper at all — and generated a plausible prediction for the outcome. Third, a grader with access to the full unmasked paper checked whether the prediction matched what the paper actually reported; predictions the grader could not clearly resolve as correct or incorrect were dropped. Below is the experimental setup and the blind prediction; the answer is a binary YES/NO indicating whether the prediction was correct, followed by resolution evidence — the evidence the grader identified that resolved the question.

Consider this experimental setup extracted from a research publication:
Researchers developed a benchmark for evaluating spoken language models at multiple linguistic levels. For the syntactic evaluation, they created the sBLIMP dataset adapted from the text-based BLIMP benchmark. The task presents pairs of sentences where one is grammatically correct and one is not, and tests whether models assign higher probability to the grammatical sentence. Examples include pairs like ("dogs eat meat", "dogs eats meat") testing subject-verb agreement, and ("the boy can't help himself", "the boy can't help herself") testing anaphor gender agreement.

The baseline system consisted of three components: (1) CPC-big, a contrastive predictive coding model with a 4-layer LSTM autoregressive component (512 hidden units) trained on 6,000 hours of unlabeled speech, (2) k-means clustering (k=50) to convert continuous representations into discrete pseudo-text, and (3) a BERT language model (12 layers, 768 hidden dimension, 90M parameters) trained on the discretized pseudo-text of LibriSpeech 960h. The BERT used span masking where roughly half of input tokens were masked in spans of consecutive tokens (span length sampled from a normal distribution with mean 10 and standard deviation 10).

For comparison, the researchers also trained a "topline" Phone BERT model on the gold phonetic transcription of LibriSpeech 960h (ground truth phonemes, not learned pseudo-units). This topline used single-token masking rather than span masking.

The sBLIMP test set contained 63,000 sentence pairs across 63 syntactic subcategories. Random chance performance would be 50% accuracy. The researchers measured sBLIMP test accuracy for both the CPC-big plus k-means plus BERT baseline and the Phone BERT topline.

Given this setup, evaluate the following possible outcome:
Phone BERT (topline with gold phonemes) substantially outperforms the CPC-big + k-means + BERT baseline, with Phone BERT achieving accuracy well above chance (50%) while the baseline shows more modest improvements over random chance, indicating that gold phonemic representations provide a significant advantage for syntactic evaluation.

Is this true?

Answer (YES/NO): YES